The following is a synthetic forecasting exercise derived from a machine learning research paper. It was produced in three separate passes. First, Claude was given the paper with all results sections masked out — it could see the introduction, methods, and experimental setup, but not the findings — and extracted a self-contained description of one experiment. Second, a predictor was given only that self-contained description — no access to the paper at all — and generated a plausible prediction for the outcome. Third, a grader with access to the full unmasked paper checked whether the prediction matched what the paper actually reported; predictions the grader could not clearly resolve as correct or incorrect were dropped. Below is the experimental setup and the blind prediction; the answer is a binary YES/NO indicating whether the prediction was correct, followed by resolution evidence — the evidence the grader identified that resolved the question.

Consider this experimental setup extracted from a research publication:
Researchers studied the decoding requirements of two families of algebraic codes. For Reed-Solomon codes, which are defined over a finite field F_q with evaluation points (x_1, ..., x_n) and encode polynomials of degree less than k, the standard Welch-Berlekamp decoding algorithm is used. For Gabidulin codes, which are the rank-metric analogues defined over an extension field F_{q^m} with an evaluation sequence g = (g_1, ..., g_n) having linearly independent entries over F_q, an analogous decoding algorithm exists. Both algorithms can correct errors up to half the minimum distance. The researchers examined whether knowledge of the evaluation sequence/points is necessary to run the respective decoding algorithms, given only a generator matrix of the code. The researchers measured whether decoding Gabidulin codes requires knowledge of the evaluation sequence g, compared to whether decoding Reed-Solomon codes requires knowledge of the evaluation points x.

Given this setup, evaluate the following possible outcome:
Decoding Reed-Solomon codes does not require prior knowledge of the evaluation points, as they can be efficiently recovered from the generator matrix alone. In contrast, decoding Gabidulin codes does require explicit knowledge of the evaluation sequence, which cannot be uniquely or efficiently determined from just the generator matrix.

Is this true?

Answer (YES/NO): NO